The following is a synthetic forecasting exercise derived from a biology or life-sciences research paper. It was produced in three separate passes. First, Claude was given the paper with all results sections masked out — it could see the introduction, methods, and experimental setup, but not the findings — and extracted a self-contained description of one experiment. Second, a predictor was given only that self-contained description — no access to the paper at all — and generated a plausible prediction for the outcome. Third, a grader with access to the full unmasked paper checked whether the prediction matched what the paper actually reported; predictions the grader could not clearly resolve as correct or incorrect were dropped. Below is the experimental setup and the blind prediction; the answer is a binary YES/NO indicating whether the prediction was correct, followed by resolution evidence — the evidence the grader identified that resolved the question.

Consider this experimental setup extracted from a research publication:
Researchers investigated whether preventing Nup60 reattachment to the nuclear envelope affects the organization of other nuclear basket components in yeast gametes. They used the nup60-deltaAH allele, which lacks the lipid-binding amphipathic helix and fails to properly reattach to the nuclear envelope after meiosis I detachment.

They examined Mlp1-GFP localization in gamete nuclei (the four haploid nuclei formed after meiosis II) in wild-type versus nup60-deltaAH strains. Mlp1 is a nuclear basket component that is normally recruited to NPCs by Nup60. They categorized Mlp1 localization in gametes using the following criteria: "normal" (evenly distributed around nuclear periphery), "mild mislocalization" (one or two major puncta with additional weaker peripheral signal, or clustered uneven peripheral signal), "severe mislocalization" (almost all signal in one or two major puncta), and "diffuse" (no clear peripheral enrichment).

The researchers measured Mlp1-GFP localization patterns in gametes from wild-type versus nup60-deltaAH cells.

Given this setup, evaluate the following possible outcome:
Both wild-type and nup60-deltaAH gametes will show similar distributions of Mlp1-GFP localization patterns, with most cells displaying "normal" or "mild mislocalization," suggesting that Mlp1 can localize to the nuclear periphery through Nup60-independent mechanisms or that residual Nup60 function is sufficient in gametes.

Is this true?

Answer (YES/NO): NO